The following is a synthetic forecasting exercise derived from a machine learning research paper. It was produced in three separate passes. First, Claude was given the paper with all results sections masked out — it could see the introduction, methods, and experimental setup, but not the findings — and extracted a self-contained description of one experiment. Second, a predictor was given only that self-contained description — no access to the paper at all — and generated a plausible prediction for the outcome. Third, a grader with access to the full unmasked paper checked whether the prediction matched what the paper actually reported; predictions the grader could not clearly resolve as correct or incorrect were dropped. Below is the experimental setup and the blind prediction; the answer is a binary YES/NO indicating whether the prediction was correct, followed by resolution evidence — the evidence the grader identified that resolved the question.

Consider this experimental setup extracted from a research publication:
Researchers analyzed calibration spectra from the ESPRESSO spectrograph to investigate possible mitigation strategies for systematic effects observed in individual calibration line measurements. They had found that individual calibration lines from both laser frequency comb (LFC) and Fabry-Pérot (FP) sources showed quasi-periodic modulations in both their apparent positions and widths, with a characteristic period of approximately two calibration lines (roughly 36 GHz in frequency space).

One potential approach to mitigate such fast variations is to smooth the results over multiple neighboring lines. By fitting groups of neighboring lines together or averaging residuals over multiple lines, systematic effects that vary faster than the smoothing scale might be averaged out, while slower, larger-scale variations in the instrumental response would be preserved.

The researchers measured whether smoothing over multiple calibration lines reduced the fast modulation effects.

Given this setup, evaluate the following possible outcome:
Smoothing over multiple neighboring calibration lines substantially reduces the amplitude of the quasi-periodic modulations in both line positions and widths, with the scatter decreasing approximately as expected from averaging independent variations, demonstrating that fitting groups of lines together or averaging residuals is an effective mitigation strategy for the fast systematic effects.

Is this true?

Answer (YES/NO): NO